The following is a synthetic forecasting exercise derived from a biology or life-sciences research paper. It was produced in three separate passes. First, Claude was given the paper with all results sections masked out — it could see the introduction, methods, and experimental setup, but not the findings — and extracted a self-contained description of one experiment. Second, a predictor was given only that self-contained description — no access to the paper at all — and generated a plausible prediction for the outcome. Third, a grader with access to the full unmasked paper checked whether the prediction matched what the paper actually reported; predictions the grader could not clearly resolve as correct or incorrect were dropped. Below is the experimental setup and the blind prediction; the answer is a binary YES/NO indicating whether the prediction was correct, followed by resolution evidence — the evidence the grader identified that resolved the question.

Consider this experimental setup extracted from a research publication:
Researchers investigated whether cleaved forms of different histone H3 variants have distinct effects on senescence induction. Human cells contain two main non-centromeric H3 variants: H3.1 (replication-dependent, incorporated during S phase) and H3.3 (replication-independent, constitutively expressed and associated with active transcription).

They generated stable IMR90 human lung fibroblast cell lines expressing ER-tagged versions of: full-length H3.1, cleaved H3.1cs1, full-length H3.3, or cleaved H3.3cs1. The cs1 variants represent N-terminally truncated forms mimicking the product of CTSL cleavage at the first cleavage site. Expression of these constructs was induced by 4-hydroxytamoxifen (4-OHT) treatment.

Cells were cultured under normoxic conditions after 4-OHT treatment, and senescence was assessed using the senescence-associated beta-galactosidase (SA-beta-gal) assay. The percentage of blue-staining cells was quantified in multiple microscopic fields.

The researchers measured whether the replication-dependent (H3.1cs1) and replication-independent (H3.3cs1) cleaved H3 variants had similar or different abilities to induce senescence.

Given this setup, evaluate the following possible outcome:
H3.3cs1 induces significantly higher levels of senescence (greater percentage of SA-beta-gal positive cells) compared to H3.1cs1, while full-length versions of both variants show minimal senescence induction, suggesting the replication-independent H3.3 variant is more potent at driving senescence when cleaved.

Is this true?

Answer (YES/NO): NO